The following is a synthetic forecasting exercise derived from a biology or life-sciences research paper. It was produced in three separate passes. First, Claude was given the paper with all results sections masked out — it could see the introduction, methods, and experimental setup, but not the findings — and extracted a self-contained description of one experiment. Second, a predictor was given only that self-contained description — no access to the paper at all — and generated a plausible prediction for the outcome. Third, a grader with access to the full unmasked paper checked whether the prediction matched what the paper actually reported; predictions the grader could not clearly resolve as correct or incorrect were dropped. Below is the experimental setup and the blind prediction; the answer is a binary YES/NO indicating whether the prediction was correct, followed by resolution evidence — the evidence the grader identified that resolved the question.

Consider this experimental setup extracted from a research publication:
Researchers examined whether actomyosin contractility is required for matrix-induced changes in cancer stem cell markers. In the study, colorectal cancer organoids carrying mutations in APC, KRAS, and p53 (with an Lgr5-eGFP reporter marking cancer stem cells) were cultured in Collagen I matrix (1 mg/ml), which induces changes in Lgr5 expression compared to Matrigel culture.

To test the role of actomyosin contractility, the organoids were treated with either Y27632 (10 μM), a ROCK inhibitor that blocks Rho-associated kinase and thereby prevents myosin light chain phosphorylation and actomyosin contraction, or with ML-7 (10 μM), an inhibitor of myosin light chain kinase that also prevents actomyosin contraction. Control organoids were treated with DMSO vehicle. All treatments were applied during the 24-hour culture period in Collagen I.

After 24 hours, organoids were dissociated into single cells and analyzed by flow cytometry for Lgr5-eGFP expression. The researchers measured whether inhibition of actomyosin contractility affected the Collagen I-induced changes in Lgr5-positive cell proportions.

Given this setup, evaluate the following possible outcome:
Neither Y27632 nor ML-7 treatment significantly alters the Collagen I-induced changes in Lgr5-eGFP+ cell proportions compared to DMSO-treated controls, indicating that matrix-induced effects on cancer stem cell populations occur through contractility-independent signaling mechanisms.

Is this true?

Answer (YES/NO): NO